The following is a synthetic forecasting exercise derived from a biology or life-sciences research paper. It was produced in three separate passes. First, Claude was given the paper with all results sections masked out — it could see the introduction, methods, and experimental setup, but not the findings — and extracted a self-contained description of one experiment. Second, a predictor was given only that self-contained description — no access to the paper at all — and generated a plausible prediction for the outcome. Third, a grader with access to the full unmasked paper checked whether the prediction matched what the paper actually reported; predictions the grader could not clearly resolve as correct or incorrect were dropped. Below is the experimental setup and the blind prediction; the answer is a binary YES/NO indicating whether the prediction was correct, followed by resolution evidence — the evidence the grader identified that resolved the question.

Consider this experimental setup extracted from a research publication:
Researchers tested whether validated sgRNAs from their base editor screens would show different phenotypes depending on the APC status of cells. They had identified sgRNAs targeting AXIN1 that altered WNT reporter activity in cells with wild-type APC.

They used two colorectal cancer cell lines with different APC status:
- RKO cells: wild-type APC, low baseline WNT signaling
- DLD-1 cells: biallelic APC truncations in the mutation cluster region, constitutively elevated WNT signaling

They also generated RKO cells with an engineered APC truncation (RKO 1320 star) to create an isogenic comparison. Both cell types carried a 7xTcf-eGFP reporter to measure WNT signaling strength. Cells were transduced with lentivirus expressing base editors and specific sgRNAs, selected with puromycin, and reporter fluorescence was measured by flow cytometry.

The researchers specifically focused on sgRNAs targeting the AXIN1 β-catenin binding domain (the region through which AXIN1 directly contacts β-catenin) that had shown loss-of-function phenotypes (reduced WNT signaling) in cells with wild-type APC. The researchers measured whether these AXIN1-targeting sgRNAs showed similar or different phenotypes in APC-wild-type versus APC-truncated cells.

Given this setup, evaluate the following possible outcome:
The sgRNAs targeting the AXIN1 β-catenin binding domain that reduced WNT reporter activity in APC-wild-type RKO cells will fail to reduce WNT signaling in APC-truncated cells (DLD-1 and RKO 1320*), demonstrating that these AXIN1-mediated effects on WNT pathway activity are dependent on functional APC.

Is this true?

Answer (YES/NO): NO